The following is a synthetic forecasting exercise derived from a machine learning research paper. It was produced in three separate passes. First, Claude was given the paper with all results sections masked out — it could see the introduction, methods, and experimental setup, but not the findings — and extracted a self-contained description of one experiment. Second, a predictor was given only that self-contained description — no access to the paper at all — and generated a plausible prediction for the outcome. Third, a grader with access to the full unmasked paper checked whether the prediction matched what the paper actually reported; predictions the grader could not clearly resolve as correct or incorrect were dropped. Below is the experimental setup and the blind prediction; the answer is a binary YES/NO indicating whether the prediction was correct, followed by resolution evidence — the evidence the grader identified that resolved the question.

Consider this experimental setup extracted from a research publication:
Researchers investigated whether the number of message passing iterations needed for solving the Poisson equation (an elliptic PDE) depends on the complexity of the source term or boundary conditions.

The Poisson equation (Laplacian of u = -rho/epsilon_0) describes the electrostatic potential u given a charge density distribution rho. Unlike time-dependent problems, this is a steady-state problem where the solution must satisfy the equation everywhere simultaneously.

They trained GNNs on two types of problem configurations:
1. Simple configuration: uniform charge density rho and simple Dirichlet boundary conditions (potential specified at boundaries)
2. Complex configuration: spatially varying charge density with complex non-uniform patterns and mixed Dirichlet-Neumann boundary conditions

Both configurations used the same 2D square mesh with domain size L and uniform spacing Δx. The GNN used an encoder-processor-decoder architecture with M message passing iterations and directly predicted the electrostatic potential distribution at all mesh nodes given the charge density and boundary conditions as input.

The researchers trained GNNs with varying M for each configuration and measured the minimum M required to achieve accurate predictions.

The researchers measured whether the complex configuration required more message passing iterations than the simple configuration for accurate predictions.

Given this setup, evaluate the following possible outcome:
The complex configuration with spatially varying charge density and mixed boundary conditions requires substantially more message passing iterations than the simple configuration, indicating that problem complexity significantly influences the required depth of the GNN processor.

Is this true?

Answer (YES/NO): NO